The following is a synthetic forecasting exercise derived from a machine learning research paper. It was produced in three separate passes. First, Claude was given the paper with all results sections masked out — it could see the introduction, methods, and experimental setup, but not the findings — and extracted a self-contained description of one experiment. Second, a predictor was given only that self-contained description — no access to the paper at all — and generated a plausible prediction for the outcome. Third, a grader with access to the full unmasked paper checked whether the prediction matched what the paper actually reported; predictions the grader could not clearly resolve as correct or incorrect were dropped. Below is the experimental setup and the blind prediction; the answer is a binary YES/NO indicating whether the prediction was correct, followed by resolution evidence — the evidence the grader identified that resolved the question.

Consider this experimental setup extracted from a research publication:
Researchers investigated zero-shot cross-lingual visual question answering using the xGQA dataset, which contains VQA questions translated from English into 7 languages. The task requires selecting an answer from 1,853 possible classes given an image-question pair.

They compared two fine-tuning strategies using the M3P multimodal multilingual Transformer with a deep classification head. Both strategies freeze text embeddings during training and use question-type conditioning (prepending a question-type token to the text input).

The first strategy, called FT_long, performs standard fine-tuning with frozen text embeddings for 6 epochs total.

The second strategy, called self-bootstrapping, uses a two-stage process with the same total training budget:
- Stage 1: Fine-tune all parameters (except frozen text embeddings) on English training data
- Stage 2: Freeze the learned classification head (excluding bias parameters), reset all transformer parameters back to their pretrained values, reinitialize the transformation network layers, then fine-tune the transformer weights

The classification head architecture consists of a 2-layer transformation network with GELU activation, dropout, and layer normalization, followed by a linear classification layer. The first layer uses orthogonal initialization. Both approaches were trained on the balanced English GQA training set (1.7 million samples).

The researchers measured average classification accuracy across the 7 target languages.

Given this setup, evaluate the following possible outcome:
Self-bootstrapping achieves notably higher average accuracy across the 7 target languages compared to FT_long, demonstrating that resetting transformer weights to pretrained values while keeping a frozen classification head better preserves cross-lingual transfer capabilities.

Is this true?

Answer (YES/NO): YES